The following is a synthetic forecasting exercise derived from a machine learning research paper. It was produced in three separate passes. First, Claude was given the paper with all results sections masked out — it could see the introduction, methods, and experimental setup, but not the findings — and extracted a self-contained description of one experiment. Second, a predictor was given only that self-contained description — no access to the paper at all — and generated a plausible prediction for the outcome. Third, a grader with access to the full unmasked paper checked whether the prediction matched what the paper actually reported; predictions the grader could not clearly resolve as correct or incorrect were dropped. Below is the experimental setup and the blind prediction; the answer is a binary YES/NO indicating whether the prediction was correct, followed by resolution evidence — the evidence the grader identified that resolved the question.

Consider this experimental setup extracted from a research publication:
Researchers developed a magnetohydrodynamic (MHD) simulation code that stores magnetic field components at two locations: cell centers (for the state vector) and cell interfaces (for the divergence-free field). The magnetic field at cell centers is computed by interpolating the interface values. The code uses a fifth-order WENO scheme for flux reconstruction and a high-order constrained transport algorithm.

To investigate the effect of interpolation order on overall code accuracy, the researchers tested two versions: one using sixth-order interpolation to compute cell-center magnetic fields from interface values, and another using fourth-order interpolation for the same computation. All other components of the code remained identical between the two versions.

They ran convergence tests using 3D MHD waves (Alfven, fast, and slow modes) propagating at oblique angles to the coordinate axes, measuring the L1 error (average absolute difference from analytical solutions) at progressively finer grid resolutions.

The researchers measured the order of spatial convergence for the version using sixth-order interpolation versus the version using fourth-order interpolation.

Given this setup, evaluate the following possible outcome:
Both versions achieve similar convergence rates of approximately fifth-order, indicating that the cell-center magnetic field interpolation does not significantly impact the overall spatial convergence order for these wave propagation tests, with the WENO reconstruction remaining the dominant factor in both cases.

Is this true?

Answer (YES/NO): NO